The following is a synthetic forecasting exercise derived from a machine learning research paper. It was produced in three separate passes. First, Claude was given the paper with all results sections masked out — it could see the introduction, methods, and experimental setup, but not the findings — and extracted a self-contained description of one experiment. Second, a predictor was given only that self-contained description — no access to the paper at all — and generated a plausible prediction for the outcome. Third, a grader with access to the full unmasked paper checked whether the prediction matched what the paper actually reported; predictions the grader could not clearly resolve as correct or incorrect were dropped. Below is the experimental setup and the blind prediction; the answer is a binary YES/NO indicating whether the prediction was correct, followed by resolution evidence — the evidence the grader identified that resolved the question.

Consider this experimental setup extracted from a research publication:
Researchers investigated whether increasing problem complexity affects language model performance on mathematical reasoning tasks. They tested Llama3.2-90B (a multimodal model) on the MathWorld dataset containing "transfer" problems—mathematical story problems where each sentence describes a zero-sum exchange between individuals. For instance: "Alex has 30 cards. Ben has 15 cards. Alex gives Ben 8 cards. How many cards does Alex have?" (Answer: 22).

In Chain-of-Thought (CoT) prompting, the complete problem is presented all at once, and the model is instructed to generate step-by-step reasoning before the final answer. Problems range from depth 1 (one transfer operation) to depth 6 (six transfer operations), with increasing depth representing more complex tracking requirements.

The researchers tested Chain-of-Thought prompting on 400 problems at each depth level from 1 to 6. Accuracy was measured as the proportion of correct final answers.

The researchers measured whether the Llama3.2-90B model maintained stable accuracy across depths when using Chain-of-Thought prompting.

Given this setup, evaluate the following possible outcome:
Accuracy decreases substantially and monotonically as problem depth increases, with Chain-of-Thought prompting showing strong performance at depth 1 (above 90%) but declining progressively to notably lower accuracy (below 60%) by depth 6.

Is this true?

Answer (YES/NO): NO